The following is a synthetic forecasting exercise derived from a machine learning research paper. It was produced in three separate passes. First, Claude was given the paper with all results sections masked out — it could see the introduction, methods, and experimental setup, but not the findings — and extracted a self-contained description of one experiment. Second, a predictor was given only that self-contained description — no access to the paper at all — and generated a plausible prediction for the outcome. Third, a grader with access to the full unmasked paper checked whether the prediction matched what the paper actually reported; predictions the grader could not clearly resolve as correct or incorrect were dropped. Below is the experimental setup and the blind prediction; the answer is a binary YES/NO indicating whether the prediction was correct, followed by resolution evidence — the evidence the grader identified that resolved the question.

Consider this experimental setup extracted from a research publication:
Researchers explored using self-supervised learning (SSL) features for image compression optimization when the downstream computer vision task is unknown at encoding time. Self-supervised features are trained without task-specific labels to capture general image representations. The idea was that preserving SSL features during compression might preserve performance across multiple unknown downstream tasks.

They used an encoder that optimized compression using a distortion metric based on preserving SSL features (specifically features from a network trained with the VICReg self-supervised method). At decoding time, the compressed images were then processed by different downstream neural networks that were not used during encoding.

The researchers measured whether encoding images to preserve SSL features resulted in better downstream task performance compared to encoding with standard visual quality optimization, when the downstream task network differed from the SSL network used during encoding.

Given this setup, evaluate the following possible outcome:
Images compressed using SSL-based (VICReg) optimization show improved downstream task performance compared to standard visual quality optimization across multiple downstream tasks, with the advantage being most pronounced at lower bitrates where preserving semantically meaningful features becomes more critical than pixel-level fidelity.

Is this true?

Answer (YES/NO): NO